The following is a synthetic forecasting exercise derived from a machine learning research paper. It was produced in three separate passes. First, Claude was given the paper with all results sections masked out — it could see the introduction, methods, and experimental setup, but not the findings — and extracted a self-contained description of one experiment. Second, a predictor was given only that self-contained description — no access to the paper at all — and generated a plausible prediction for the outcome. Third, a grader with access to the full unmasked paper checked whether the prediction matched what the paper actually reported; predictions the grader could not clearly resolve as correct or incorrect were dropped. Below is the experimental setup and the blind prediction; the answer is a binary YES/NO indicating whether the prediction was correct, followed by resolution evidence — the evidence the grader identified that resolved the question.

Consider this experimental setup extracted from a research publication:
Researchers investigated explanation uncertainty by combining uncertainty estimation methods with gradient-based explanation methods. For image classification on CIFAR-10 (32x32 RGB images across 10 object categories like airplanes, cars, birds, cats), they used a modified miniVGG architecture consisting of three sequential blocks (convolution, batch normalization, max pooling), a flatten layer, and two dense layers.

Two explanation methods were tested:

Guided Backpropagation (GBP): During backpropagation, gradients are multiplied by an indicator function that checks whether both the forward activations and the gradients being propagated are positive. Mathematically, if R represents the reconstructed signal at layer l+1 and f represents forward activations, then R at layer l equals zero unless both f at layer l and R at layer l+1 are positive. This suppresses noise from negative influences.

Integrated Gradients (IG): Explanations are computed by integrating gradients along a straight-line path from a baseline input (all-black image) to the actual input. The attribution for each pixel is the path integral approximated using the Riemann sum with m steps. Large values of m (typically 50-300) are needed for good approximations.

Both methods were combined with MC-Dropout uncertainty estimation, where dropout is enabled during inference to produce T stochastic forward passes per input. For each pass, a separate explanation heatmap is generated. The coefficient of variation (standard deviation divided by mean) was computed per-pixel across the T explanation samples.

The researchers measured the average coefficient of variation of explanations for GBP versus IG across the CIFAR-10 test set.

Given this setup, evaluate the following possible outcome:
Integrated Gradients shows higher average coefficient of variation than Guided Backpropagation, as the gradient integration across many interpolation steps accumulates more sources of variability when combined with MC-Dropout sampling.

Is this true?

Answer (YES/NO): YES